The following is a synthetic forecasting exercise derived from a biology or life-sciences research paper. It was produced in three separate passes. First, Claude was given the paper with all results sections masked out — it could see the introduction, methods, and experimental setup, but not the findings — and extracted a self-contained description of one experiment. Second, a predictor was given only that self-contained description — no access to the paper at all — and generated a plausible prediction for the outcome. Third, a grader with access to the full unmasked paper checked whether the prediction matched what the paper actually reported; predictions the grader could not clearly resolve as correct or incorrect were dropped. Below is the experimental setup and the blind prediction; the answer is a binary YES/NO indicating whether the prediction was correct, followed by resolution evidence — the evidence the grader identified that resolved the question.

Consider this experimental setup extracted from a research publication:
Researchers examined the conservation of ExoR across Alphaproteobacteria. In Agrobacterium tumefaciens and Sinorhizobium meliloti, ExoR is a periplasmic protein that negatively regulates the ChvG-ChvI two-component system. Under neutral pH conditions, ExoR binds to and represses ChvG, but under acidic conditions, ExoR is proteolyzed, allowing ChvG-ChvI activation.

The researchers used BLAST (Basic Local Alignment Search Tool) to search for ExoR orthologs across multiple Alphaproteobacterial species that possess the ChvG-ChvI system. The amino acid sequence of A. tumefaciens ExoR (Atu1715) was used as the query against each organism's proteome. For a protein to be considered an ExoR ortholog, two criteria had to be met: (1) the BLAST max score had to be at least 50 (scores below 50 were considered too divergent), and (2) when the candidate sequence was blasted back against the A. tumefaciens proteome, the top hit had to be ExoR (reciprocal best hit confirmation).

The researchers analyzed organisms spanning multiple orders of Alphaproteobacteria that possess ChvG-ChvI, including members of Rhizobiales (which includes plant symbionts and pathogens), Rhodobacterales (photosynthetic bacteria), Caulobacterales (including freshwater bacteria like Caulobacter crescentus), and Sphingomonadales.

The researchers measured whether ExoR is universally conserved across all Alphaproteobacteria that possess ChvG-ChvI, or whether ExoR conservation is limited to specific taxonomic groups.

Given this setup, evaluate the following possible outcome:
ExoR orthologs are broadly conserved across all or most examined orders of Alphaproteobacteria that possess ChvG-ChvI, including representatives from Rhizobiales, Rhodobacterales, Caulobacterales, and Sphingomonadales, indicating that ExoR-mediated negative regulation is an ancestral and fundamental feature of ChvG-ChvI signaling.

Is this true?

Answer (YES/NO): NO